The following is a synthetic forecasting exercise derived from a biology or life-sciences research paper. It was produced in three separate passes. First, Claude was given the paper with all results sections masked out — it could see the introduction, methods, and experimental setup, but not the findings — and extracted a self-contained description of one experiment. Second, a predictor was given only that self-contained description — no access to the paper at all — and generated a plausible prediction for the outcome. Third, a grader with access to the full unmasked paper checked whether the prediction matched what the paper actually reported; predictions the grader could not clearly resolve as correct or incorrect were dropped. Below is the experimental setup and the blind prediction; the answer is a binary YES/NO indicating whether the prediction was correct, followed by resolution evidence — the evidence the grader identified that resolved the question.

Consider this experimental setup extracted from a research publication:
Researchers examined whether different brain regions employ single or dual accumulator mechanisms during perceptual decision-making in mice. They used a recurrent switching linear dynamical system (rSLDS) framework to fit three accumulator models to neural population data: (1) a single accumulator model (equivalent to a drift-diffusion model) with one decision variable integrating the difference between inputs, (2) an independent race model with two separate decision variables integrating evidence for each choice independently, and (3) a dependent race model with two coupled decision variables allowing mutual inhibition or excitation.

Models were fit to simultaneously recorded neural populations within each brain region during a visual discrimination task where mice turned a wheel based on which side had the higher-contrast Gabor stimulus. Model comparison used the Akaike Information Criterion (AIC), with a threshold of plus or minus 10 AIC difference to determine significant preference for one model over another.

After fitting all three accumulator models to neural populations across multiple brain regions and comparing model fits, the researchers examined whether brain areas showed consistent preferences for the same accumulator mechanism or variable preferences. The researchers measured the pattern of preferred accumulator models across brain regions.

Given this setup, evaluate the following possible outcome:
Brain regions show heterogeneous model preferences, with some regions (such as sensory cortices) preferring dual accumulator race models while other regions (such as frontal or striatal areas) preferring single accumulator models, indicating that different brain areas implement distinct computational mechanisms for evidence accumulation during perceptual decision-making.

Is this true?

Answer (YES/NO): NO